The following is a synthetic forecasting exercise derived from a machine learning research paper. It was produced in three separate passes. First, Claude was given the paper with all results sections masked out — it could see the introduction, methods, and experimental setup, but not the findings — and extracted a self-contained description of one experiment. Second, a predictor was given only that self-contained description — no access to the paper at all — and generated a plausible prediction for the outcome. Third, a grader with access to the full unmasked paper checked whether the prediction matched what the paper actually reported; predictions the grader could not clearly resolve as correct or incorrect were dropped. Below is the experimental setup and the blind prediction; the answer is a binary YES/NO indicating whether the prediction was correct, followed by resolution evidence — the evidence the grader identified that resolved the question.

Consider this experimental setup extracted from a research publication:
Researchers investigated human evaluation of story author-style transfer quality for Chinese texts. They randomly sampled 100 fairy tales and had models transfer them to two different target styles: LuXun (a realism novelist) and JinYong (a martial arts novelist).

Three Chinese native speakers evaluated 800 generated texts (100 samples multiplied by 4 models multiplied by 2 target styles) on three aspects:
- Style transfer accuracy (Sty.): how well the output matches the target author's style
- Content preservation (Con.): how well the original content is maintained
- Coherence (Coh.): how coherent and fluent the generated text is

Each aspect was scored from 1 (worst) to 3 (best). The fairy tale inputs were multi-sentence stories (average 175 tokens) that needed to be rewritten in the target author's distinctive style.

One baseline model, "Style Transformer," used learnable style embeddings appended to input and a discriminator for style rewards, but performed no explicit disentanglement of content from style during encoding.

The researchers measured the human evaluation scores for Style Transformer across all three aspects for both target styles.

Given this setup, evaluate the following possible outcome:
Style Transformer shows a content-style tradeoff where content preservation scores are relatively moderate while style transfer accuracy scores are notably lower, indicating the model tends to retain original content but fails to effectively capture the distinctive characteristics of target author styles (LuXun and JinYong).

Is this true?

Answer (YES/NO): NO